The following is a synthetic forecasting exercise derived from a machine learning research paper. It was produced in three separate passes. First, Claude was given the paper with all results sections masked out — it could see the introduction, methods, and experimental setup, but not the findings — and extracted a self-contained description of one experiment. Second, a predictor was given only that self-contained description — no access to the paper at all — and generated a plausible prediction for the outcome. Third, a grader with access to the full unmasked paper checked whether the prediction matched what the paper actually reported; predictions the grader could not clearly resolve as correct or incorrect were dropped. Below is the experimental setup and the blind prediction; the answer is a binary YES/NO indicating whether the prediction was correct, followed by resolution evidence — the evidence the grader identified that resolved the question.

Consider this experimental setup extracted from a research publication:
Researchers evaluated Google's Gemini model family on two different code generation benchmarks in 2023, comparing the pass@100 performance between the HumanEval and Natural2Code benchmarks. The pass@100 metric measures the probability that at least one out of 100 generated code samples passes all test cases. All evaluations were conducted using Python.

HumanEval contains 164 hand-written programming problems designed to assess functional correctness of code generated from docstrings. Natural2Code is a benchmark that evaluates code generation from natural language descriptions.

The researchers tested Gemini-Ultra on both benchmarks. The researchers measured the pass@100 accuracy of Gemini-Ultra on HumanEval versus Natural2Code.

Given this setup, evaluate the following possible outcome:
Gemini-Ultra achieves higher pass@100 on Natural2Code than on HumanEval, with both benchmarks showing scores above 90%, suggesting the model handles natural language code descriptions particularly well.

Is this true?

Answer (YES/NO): NO